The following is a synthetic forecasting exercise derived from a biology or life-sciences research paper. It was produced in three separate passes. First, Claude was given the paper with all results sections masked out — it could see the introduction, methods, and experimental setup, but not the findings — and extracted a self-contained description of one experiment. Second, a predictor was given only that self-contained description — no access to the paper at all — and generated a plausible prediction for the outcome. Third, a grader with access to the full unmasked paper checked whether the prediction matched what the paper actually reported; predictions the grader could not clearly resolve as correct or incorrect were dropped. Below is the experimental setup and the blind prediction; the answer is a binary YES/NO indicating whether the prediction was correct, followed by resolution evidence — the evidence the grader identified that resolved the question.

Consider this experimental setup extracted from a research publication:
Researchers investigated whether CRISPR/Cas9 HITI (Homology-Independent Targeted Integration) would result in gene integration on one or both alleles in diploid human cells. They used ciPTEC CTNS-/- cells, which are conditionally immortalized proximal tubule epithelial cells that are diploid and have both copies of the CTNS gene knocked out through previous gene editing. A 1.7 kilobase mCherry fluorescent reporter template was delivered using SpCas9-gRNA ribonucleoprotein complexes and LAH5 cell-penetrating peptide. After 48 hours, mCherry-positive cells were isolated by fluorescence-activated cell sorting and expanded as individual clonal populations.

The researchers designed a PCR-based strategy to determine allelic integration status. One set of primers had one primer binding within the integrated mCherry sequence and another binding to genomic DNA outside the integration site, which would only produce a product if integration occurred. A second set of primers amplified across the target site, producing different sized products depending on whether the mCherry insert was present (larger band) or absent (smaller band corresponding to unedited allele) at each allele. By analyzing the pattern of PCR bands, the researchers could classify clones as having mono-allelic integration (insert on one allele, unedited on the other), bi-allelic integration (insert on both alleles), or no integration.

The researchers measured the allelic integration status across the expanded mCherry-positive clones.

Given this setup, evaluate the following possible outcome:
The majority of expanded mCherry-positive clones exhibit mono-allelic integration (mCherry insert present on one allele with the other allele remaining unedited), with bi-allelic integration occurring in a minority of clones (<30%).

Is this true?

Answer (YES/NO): YES